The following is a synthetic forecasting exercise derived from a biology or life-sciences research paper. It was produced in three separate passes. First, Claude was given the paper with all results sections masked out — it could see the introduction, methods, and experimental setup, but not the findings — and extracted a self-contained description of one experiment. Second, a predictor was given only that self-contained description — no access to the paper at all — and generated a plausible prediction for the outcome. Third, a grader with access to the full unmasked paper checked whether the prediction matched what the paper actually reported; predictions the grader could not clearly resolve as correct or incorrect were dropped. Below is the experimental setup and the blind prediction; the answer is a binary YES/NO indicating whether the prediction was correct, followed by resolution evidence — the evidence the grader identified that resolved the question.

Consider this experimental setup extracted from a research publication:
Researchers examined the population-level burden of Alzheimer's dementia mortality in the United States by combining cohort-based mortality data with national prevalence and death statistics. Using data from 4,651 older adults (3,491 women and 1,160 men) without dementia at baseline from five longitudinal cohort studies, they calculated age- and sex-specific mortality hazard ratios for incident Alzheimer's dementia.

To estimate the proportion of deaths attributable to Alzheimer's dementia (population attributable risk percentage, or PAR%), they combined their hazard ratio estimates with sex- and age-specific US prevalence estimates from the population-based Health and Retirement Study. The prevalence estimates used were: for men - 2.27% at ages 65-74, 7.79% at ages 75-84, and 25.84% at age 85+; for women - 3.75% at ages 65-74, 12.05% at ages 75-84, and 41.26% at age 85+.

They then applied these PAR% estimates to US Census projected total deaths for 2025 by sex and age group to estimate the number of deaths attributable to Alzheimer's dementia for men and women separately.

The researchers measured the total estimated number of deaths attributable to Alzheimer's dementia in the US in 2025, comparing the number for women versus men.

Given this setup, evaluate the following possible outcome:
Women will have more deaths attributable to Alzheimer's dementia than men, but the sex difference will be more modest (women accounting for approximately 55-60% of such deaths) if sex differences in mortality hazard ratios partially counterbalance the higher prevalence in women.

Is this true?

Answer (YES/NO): YES